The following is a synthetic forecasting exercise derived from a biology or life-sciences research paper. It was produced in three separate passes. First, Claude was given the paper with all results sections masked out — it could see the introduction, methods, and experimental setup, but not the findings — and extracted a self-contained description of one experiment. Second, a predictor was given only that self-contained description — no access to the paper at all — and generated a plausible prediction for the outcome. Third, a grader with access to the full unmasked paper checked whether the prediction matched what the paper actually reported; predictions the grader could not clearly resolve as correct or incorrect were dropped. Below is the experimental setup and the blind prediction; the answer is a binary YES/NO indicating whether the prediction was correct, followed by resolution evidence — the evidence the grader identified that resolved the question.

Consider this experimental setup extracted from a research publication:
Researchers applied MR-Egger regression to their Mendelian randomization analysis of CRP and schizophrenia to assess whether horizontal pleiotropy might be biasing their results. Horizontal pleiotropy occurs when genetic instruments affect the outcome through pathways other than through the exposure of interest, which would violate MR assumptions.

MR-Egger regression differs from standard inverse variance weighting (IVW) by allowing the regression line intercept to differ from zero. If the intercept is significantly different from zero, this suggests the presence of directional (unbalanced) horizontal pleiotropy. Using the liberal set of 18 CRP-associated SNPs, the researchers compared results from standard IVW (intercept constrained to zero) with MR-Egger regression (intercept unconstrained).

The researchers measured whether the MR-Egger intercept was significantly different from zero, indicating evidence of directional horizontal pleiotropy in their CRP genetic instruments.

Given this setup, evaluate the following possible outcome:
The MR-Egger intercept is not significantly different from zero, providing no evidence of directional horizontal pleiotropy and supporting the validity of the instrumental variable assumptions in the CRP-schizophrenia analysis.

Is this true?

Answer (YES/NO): YES